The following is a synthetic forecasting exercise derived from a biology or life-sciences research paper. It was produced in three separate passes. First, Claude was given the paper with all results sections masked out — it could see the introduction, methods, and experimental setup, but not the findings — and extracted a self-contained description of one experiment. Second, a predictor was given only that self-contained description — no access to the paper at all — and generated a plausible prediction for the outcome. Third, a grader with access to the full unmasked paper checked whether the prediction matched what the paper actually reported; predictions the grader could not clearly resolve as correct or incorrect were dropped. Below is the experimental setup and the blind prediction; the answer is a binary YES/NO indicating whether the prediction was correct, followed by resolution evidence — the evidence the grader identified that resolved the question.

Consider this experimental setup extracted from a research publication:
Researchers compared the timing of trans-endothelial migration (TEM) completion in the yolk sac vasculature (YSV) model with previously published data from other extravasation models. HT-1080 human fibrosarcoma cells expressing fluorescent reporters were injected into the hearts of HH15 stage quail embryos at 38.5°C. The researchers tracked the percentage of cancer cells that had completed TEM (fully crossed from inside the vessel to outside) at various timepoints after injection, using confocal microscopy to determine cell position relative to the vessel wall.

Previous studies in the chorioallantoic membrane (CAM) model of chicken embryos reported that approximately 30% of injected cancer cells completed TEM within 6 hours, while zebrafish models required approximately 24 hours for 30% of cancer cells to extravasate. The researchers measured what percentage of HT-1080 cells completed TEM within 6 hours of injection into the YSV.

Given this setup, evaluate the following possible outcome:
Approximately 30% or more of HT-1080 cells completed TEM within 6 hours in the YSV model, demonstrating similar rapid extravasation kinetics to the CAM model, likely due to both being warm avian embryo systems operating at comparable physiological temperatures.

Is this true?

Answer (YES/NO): NO